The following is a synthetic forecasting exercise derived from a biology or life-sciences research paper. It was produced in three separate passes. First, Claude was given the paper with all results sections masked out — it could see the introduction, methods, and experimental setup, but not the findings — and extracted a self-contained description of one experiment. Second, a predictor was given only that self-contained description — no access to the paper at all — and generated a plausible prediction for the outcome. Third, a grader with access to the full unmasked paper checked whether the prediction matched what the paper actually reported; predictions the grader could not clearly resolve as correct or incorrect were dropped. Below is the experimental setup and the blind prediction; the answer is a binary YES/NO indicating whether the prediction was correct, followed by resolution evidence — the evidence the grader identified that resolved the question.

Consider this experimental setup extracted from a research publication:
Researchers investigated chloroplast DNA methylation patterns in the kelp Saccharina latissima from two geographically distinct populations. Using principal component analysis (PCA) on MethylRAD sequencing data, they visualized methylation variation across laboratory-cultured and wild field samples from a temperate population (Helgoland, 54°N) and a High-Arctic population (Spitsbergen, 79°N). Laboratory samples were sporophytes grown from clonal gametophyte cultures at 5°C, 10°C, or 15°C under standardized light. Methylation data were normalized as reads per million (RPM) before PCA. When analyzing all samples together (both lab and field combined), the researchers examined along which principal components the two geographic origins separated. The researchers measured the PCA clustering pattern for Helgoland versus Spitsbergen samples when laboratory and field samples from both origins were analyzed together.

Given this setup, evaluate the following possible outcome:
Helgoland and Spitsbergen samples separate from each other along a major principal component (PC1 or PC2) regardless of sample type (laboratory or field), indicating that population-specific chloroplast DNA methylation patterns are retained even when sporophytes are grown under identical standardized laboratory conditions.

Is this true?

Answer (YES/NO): YES